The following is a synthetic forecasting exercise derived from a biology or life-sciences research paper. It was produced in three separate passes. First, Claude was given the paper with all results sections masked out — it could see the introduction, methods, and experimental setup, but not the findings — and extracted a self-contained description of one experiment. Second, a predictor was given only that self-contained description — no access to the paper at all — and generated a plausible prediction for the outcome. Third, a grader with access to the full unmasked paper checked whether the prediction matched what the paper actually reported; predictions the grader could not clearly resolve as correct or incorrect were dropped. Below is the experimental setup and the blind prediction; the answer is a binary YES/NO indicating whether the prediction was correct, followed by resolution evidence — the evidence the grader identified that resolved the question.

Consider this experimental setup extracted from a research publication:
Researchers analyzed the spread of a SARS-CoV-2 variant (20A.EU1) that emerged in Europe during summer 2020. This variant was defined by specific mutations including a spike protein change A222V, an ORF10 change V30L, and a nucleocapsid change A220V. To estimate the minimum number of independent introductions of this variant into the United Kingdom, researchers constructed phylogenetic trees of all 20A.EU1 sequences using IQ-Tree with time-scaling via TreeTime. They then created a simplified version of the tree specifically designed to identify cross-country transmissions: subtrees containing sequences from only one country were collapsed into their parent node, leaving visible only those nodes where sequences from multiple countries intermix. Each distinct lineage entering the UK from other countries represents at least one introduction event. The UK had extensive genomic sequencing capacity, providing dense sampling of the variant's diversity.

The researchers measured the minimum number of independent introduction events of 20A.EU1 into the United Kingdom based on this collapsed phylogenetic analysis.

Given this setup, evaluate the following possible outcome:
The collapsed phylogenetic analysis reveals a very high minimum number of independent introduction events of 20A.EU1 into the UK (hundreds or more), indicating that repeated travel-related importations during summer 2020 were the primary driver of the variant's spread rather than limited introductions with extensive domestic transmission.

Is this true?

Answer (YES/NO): NO